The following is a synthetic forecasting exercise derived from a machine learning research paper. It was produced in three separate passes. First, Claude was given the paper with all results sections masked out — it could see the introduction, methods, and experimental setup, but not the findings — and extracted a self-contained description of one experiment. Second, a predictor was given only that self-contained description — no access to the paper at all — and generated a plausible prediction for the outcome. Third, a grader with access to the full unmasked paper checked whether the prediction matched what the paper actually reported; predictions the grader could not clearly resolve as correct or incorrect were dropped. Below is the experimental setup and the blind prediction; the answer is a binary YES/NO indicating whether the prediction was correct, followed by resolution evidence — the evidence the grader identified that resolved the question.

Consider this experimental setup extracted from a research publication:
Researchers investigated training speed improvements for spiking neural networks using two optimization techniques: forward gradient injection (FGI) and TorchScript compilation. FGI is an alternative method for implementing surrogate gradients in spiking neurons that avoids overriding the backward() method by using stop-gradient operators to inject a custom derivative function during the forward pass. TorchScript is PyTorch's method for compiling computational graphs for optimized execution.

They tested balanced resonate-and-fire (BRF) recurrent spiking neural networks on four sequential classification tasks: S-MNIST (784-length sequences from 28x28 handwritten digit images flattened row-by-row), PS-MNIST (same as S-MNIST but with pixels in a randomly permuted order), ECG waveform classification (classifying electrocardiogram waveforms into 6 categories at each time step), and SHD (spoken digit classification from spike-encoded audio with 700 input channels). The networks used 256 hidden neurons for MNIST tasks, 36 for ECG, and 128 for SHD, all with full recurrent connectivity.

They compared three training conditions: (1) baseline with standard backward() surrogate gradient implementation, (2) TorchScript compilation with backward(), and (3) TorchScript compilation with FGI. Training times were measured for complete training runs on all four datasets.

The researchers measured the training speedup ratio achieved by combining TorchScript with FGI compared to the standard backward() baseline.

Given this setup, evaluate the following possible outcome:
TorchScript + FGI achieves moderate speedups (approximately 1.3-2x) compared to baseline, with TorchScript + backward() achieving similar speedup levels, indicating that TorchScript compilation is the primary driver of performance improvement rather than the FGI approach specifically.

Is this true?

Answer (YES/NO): NO